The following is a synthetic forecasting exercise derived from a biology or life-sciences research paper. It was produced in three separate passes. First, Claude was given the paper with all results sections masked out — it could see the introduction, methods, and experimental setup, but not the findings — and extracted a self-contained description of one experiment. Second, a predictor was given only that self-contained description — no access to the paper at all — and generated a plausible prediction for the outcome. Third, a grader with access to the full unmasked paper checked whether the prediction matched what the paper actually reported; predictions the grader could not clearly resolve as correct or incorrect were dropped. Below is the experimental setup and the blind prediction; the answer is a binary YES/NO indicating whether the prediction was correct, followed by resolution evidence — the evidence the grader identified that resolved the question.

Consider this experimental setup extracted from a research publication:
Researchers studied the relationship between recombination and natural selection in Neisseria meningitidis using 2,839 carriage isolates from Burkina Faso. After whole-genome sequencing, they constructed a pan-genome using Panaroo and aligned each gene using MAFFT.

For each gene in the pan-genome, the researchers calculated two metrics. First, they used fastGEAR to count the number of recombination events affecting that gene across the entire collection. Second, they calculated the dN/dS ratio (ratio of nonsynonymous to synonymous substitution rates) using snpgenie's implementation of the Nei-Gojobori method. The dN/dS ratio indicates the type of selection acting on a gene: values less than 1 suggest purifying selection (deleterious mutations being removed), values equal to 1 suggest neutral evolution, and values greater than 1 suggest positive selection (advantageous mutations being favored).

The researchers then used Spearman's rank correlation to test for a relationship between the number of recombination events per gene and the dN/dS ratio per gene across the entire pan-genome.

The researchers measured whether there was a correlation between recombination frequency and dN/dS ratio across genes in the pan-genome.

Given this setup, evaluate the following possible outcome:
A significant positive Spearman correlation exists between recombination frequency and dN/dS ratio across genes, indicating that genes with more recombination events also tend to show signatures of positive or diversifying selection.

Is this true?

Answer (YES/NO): NO